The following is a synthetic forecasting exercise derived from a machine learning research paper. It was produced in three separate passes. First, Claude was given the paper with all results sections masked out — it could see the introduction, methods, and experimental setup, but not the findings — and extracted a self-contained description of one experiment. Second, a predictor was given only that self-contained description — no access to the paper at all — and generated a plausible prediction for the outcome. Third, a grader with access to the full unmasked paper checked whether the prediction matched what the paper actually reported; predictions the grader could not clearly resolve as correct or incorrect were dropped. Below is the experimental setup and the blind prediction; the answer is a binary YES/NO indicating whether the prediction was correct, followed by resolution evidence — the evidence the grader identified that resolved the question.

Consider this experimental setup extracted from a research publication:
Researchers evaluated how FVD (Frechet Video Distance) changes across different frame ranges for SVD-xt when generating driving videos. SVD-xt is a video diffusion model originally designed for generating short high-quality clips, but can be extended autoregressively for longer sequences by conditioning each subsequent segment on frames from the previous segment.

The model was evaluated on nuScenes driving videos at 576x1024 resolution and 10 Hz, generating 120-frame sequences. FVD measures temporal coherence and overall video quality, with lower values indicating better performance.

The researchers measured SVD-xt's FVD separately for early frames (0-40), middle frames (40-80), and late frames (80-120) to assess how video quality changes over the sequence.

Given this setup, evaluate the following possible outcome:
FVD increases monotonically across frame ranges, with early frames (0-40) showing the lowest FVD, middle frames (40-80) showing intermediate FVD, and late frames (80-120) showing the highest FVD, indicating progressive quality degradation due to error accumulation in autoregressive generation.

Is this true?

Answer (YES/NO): YES